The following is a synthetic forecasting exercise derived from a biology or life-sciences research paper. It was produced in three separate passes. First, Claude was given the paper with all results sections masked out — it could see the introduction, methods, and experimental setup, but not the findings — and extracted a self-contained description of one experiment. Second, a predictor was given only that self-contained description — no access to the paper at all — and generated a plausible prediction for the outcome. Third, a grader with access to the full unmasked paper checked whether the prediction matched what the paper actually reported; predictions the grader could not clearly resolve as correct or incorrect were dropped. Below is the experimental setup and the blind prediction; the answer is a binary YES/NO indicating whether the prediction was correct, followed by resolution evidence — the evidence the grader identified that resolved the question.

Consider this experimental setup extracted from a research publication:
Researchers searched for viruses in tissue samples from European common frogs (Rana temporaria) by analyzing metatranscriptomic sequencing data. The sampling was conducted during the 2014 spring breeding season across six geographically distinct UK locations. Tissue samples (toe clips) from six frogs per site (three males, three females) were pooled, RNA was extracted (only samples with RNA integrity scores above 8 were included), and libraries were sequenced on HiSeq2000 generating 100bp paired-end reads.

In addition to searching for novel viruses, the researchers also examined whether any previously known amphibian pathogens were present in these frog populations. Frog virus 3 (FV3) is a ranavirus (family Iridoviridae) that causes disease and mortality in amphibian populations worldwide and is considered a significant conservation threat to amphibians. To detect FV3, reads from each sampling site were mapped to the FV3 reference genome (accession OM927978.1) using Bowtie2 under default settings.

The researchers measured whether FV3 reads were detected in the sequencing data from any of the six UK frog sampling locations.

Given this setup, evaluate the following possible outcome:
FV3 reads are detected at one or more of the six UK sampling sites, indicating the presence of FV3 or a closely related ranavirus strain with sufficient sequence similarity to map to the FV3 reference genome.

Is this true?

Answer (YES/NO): YES